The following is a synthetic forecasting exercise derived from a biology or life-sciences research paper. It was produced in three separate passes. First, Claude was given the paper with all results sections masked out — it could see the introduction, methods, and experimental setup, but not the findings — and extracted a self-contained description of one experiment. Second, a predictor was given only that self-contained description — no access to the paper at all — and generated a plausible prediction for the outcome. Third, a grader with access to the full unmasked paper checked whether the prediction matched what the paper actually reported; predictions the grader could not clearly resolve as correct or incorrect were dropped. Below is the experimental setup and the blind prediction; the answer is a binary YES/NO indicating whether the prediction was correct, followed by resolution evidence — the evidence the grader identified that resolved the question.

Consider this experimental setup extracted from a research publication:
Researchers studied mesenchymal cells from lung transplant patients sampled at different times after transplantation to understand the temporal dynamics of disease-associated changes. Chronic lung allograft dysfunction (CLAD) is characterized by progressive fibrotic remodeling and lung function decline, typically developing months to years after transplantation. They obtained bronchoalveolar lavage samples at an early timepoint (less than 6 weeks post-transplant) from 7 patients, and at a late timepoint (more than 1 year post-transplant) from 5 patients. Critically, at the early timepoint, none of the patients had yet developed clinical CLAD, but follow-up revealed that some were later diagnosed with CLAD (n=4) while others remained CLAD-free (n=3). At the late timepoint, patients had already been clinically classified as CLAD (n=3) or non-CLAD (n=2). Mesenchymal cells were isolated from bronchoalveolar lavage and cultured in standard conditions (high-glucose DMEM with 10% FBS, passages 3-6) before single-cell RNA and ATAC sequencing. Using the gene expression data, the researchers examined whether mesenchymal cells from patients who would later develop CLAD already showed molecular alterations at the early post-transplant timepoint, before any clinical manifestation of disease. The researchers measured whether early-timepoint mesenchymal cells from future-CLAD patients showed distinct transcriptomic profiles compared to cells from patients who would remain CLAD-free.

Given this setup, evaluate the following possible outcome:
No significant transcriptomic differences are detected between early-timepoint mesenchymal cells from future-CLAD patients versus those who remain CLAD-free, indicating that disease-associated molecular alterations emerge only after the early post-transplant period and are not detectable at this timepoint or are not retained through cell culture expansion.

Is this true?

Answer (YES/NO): NO